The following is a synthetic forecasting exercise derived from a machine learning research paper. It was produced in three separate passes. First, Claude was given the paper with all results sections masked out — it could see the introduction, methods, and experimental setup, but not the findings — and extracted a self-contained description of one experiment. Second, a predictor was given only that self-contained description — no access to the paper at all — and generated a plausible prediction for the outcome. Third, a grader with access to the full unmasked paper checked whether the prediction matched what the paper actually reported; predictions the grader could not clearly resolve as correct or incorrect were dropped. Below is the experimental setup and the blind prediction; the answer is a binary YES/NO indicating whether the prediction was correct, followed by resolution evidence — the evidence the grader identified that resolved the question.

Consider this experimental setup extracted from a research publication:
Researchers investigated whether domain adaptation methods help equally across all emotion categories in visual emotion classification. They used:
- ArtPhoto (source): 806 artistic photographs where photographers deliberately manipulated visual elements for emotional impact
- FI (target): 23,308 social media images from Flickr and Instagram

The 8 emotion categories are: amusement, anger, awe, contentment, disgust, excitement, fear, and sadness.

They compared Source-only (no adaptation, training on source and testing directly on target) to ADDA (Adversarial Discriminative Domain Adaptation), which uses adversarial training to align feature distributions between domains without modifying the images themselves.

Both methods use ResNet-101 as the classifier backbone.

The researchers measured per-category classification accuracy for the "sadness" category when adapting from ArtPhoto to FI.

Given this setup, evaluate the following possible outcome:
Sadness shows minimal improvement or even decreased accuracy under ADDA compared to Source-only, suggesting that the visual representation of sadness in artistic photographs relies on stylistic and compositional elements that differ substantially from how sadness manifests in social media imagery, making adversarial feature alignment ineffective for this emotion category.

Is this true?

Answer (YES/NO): NO